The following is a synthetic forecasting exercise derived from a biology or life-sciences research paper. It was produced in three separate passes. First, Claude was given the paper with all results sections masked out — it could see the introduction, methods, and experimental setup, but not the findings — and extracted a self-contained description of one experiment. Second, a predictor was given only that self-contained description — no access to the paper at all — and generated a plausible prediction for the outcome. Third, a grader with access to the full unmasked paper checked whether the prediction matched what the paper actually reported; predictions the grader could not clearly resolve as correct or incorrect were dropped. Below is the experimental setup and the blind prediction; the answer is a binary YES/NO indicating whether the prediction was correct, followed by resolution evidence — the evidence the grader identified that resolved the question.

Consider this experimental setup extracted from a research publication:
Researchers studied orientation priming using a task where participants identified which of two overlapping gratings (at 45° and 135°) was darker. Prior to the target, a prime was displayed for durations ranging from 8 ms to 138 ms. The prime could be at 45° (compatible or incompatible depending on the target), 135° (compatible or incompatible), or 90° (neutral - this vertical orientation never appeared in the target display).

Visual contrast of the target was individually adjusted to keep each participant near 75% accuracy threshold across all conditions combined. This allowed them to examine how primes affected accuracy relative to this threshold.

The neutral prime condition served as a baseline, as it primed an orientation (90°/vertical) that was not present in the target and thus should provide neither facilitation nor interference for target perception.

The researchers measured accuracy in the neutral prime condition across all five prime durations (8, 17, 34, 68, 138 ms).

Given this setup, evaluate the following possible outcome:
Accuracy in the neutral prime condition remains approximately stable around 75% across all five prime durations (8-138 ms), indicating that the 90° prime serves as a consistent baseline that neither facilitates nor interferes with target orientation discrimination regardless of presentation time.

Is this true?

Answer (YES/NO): YES